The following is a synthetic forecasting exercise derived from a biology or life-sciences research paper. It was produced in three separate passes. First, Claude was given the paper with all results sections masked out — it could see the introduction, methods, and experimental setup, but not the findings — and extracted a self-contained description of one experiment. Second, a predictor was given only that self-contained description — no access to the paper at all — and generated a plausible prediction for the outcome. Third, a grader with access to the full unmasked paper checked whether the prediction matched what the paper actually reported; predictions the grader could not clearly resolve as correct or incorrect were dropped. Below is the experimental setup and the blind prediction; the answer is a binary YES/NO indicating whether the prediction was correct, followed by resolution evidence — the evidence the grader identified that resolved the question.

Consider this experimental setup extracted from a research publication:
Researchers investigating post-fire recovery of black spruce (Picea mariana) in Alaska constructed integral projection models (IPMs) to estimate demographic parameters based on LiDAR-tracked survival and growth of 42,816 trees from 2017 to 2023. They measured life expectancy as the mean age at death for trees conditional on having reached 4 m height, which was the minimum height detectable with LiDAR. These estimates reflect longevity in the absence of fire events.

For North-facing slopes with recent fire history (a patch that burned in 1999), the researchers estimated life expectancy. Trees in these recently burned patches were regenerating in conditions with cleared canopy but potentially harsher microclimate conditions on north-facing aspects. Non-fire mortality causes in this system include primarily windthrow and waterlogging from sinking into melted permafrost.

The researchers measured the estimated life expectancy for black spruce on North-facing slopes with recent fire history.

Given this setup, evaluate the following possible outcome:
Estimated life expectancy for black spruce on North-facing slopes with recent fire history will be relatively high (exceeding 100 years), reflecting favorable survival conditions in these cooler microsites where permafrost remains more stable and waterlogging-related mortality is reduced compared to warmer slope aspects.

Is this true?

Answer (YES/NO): NO